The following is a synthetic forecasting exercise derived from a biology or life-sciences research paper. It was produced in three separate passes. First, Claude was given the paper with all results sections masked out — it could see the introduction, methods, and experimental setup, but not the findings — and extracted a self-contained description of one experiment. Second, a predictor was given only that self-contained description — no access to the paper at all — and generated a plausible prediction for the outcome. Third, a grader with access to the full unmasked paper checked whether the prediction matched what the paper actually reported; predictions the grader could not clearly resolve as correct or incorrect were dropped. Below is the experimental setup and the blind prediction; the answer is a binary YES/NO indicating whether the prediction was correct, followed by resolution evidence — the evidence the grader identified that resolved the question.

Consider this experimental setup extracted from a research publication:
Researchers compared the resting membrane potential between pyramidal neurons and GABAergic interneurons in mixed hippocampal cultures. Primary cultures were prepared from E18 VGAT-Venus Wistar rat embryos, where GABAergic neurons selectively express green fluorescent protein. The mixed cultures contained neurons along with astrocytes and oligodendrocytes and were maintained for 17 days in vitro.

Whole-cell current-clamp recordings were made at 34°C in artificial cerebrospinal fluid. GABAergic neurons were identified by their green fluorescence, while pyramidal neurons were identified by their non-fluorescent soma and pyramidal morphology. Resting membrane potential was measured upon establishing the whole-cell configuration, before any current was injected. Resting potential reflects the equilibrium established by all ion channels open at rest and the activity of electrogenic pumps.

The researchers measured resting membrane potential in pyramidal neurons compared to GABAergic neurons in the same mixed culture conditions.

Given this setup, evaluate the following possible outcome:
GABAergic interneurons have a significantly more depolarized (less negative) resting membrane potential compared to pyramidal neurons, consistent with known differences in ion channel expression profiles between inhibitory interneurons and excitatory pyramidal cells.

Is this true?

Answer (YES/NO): YES